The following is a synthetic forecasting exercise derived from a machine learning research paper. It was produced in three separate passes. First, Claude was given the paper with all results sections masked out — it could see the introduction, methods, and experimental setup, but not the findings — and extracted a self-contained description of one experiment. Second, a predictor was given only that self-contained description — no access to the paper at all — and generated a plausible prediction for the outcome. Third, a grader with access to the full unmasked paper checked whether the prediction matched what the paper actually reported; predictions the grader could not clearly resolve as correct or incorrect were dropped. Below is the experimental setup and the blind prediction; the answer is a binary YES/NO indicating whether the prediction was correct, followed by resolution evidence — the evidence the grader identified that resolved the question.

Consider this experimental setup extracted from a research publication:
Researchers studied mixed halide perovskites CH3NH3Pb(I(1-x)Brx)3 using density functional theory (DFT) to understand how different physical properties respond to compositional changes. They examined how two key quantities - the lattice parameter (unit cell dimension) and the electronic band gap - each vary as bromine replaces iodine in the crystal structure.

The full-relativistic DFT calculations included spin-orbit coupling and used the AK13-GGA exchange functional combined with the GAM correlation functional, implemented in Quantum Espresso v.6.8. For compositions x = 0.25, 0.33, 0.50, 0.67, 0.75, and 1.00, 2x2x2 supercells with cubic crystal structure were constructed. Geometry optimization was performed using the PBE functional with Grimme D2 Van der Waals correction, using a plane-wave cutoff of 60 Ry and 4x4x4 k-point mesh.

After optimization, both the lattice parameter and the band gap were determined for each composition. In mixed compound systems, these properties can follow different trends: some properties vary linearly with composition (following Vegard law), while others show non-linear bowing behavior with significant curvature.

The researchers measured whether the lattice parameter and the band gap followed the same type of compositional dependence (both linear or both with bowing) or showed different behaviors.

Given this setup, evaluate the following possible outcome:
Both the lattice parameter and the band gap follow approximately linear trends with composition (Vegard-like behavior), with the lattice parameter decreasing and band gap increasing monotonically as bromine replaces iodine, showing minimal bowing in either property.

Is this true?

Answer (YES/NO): NO